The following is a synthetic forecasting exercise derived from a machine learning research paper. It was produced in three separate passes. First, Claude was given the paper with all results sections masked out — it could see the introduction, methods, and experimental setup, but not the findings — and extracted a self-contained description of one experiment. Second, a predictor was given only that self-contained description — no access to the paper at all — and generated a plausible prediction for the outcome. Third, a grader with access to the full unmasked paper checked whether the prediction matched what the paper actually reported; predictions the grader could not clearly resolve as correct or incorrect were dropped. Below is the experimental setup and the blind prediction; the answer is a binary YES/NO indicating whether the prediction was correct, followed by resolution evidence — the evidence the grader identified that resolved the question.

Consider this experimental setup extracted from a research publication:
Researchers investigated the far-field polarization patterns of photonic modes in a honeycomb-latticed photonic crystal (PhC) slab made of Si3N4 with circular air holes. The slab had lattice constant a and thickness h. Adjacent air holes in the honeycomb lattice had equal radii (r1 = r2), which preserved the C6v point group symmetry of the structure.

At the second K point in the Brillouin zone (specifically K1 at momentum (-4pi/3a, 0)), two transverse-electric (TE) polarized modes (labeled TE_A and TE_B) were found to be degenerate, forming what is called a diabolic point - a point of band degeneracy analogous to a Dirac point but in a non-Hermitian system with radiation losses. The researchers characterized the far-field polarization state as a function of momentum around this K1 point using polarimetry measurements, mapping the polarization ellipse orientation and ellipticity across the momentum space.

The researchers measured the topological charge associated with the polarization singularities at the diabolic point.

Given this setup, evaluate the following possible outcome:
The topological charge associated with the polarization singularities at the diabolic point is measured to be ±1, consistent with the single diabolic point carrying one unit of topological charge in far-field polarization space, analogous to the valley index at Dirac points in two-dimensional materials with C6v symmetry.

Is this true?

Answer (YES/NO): NO